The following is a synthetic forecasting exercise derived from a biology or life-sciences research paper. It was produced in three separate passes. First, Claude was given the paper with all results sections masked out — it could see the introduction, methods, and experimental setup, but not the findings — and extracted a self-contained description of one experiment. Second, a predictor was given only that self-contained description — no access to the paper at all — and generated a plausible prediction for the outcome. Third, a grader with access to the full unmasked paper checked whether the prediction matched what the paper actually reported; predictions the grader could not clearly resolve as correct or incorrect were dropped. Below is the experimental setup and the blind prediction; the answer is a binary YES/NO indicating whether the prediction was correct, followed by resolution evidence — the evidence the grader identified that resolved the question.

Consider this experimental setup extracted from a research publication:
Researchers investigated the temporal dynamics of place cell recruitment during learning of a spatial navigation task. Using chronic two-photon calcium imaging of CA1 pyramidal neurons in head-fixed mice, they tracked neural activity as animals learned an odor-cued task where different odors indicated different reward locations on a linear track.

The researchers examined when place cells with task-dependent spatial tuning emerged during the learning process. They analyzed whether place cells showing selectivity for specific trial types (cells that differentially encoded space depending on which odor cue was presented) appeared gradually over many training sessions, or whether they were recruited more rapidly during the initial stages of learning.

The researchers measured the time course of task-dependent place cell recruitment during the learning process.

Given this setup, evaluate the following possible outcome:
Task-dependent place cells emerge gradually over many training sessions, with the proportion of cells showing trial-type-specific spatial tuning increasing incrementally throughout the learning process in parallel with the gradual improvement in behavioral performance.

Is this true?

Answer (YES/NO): NO